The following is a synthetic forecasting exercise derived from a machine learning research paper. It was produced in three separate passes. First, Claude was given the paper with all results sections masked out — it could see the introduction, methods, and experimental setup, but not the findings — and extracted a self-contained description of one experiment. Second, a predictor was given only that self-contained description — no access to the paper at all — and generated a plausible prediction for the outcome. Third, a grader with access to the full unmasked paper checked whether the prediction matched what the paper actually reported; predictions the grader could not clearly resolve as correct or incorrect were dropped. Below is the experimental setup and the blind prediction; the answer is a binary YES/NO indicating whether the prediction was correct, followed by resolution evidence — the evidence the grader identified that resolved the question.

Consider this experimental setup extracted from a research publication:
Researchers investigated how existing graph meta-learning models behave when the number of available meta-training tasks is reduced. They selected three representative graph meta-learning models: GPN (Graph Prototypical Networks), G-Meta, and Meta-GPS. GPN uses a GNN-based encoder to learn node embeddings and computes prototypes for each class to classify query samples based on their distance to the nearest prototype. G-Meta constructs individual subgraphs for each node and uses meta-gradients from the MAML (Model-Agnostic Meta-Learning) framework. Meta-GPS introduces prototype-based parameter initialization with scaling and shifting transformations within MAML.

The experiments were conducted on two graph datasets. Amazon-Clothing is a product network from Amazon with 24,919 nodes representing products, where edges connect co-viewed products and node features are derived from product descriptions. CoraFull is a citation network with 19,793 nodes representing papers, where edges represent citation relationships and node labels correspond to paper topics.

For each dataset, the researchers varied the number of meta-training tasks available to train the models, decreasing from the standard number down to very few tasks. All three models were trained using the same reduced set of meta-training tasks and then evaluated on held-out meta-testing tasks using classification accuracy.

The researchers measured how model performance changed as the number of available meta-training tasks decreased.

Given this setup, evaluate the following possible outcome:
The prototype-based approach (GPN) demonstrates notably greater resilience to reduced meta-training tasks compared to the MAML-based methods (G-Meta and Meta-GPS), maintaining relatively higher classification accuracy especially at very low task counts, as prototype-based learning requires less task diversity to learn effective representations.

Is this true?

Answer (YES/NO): NO